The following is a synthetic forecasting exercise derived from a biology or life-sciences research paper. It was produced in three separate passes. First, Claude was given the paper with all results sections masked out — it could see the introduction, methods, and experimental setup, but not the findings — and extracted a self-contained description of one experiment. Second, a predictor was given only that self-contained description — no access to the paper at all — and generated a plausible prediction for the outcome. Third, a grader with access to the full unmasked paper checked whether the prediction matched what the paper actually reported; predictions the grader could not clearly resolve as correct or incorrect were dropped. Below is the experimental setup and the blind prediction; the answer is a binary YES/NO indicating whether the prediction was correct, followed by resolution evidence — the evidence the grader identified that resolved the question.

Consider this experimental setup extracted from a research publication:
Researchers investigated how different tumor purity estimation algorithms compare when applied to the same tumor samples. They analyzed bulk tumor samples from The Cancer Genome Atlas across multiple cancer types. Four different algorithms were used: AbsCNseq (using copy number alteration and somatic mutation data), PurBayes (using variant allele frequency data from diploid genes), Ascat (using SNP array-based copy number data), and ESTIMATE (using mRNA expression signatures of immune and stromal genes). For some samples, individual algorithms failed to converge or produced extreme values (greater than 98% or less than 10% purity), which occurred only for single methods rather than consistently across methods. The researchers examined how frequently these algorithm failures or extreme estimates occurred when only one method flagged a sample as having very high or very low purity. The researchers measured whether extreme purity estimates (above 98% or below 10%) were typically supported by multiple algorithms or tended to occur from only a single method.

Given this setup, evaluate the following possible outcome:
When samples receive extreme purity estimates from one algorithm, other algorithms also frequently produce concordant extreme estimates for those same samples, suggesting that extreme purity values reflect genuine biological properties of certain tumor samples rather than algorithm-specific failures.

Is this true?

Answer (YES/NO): NO